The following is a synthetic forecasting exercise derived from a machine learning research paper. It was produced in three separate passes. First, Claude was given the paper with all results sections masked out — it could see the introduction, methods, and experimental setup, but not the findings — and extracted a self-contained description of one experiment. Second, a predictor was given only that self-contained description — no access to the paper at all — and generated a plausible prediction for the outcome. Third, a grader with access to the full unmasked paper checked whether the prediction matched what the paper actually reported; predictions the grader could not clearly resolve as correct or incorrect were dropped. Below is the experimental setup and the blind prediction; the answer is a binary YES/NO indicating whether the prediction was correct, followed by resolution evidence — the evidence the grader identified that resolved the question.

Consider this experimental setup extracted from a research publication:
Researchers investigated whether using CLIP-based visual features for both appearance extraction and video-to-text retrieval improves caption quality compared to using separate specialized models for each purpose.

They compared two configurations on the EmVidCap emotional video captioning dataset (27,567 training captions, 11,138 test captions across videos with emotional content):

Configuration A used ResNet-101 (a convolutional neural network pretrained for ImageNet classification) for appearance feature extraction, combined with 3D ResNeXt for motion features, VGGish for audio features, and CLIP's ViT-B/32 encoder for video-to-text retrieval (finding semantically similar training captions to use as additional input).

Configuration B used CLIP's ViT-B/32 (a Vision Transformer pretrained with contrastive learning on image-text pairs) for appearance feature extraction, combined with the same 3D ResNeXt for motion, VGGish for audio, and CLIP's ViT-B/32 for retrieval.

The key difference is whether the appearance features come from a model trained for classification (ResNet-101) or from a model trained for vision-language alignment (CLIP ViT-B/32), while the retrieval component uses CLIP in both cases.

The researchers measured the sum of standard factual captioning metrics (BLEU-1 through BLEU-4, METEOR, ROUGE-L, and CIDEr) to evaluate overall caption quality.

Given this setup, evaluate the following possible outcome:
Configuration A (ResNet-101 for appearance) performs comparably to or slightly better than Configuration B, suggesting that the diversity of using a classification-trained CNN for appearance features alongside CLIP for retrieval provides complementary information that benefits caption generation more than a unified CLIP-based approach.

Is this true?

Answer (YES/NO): NO